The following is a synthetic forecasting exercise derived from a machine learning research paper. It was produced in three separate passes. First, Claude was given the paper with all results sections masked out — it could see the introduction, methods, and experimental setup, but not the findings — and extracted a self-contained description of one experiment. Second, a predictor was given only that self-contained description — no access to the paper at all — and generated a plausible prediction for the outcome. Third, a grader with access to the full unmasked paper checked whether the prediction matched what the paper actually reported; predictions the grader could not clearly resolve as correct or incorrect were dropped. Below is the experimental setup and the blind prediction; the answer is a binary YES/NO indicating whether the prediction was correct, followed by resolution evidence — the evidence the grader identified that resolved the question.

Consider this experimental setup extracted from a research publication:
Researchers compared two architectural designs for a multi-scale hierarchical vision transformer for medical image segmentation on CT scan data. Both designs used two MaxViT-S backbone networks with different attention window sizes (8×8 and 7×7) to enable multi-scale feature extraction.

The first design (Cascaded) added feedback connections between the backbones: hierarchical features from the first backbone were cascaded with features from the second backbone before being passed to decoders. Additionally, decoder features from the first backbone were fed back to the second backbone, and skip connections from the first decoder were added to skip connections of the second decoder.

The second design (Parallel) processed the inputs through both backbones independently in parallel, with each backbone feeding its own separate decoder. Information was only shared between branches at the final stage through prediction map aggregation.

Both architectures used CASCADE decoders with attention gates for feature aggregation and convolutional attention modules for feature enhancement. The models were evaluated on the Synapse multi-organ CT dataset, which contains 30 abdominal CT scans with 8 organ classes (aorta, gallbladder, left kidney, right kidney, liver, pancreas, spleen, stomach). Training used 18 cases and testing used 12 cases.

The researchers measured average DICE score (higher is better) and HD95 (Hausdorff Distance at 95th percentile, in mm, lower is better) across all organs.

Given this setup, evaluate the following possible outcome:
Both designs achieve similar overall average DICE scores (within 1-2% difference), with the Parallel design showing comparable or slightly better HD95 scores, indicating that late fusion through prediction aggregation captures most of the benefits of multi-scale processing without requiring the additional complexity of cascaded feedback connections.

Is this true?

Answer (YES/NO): NO